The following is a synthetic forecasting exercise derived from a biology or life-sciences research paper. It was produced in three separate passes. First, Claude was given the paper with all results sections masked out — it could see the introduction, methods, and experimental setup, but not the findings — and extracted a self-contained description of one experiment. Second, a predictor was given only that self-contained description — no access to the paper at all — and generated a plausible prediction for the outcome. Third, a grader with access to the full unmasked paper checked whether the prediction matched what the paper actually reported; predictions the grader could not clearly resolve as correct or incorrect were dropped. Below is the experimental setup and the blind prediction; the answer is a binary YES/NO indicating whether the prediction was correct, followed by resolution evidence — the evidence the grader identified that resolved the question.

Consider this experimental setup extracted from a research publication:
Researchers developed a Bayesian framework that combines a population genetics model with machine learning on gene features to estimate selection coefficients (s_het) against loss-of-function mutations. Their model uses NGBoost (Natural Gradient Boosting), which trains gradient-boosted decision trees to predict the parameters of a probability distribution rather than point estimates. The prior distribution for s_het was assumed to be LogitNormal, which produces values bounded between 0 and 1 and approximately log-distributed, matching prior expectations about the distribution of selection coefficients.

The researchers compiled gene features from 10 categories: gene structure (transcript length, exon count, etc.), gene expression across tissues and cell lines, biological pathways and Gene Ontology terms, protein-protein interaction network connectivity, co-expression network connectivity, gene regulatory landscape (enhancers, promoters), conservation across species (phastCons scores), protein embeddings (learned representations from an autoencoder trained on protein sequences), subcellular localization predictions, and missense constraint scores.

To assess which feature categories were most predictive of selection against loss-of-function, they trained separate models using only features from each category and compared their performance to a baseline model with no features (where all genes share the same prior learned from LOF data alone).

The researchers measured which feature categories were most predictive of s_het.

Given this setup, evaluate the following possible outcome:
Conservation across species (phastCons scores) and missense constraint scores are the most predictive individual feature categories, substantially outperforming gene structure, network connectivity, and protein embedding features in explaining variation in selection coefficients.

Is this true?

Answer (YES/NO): NO